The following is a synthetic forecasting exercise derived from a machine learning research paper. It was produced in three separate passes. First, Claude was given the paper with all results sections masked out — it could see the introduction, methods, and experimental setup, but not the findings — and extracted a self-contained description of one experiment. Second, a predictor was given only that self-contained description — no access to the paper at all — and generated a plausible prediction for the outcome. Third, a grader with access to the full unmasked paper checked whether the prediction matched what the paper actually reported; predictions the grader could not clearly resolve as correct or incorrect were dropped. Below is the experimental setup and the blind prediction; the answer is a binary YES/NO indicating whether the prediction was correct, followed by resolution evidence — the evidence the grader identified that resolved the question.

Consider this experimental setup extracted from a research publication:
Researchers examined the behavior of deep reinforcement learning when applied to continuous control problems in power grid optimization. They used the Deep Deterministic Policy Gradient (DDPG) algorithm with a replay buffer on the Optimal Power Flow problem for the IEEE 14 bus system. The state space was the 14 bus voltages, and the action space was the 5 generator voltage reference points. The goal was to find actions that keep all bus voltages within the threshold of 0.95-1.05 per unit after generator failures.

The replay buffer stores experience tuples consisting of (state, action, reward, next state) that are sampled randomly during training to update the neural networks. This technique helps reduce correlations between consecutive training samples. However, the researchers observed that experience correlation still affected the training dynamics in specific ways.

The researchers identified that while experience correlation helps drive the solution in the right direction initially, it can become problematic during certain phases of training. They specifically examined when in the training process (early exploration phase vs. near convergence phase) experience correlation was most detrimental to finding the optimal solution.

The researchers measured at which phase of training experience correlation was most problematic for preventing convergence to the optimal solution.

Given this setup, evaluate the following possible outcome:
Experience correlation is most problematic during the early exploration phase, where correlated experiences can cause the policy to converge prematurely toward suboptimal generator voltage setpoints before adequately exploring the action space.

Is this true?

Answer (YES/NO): NO